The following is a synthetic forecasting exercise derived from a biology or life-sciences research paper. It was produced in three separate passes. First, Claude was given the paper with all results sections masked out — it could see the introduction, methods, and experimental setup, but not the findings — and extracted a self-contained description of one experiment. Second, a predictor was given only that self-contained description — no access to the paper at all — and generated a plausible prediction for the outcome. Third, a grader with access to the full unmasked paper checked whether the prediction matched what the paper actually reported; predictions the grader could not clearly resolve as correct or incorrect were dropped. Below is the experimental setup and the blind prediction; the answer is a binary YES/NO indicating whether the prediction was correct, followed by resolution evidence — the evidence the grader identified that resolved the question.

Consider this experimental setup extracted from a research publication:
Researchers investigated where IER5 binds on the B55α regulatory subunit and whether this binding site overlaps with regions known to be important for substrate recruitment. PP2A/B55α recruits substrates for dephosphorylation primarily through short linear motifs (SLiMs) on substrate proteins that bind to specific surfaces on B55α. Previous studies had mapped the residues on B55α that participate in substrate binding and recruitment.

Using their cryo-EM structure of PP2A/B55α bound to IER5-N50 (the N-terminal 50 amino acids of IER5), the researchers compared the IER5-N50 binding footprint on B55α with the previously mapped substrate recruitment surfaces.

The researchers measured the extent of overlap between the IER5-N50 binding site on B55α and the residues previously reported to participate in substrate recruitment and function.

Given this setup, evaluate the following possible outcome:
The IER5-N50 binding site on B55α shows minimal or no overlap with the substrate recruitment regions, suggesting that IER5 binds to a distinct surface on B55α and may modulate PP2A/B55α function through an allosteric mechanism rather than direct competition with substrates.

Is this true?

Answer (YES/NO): NO